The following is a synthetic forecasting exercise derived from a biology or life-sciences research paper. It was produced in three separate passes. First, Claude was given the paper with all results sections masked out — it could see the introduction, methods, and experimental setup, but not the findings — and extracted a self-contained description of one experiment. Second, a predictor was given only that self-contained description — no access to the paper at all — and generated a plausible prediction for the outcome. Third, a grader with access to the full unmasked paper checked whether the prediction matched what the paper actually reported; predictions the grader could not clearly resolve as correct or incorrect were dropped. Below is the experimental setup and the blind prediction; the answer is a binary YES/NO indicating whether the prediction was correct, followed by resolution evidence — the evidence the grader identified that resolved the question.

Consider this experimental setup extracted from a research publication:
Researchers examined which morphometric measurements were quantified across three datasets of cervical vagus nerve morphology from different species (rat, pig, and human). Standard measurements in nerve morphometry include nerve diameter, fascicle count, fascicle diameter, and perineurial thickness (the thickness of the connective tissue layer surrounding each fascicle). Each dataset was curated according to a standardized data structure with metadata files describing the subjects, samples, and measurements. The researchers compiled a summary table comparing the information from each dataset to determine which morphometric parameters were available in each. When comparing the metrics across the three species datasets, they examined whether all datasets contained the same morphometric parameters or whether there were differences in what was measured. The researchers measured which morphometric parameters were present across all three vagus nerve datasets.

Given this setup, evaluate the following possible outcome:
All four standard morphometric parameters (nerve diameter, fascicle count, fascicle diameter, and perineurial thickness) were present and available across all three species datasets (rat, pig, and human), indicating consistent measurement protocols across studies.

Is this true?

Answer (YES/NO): NO